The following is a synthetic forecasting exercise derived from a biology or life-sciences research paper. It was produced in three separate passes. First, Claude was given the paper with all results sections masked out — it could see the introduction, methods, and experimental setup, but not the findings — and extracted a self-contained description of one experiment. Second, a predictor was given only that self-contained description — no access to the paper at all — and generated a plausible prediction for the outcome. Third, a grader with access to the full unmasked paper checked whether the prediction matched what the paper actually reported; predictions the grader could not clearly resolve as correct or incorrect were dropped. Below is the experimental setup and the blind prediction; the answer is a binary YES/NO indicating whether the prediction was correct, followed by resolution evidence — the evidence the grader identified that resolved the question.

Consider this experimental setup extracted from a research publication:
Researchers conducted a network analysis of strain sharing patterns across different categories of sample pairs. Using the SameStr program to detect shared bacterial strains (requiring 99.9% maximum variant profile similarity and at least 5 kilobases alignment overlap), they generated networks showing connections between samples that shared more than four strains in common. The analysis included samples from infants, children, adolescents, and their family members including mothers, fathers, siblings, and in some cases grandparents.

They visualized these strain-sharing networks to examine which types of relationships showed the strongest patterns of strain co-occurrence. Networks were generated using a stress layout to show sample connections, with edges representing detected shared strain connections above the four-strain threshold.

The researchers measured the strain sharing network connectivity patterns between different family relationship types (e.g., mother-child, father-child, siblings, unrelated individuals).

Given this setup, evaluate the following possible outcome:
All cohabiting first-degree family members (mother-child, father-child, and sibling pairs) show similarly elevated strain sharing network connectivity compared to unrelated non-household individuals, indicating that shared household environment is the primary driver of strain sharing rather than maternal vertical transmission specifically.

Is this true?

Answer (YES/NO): NO